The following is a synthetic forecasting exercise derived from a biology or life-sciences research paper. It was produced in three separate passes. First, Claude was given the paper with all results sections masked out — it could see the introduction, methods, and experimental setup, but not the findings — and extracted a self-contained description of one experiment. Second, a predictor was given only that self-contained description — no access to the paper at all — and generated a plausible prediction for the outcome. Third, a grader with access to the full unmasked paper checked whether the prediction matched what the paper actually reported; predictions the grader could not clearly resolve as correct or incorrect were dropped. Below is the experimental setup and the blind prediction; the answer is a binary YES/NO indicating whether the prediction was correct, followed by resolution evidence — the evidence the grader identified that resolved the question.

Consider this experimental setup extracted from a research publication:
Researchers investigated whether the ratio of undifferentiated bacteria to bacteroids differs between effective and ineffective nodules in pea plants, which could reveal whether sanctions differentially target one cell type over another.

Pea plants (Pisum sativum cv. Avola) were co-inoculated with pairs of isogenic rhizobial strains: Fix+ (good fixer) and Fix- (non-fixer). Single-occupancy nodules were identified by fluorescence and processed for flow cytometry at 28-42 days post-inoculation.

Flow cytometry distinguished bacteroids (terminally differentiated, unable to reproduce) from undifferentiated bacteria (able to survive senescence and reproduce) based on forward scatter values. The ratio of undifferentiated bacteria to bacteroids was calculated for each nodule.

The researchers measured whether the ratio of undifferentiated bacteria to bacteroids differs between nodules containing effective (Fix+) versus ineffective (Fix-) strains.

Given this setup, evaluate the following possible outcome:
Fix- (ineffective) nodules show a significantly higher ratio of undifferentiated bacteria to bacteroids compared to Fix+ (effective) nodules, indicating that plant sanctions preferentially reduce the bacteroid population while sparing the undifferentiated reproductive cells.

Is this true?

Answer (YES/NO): NO